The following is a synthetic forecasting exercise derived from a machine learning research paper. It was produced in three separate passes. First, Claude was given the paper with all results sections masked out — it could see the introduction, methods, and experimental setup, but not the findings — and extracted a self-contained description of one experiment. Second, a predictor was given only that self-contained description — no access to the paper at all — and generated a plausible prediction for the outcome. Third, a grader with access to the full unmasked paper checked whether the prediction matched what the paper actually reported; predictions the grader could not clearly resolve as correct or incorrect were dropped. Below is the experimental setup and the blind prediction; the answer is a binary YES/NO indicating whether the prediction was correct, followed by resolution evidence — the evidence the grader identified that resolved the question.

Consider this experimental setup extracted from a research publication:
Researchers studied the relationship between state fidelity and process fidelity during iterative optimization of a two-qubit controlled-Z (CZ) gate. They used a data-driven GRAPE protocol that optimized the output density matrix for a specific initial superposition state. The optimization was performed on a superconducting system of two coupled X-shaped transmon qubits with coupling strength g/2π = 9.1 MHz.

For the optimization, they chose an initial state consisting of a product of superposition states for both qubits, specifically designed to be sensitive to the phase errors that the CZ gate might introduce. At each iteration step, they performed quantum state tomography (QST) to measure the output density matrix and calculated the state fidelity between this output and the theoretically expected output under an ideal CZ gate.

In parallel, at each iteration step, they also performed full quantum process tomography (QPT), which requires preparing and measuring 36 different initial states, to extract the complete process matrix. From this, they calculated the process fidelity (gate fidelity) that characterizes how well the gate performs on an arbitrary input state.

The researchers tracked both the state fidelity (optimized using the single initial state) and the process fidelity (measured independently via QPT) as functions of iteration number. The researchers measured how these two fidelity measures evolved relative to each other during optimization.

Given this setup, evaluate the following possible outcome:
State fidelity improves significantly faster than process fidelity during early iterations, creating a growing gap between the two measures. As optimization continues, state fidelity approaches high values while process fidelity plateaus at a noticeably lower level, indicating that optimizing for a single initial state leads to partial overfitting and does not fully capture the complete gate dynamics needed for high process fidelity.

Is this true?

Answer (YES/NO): NO